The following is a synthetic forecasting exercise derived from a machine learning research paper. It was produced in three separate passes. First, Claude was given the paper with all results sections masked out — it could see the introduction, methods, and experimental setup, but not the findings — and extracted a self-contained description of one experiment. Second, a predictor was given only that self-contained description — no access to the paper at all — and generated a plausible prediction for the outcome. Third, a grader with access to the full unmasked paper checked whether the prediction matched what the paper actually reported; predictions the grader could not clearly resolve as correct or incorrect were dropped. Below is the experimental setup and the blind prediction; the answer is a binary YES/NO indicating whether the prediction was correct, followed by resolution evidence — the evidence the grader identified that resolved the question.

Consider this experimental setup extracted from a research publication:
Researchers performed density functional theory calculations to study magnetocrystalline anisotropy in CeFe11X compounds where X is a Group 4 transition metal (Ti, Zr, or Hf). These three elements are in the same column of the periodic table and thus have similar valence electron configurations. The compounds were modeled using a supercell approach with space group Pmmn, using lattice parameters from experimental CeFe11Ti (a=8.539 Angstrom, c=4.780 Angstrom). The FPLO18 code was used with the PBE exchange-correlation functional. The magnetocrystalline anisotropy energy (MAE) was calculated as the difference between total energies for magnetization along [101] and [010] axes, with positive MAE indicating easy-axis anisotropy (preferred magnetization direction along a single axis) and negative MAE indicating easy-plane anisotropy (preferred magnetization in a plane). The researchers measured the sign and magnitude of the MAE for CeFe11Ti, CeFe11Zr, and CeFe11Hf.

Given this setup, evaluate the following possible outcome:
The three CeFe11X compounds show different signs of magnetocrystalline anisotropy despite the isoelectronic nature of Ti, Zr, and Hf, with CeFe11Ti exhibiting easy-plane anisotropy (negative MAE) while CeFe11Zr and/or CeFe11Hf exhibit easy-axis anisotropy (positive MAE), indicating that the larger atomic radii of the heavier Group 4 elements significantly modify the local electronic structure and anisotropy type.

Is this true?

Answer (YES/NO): NO